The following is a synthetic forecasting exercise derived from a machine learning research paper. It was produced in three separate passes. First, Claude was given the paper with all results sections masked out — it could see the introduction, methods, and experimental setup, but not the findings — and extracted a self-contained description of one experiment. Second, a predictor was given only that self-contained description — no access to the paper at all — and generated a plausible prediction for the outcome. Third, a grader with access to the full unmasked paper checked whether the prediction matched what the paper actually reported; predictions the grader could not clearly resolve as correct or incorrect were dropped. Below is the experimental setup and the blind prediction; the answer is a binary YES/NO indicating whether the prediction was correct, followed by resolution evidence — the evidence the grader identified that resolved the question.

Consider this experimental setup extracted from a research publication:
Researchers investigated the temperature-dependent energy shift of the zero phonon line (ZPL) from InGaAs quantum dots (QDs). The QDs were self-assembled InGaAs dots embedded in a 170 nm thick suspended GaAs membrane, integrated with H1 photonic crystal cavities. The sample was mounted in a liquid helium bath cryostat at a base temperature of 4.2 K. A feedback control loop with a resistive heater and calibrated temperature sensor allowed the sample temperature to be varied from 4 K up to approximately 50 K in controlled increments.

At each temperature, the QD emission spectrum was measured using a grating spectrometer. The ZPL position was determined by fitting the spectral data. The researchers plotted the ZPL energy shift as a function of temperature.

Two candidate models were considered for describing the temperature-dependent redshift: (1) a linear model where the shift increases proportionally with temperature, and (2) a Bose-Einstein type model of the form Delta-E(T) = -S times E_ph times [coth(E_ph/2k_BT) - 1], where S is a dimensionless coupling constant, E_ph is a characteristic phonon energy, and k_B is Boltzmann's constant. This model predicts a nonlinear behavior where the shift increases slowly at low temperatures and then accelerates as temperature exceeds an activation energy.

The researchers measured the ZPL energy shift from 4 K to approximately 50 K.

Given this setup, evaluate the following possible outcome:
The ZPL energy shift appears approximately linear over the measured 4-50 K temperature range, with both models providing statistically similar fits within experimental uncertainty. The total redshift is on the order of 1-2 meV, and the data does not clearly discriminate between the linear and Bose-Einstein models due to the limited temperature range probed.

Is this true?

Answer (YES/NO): NO